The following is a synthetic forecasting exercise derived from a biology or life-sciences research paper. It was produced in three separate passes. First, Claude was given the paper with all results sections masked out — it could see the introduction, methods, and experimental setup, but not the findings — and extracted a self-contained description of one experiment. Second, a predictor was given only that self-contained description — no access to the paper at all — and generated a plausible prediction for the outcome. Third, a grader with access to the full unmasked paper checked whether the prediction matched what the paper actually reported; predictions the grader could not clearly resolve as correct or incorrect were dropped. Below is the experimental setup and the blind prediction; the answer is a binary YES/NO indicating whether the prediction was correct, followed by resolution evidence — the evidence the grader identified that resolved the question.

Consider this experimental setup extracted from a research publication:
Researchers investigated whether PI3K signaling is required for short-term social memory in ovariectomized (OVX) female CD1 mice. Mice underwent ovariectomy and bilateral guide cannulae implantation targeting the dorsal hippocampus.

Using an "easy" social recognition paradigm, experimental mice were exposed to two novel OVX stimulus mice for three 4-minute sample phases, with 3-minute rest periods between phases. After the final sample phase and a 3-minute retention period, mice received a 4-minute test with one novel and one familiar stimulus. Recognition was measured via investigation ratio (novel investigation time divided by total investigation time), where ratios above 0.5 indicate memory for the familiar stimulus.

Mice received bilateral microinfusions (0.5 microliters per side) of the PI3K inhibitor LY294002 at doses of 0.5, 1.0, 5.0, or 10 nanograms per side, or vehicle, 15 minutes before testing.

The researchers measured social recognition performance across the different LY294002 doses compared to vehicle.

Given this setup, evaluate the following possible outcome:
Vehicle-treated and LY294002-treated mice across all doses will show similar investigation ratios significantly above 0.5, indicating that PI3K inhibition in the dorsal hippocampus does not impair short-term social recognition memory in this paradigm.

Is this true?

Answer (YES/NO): NO